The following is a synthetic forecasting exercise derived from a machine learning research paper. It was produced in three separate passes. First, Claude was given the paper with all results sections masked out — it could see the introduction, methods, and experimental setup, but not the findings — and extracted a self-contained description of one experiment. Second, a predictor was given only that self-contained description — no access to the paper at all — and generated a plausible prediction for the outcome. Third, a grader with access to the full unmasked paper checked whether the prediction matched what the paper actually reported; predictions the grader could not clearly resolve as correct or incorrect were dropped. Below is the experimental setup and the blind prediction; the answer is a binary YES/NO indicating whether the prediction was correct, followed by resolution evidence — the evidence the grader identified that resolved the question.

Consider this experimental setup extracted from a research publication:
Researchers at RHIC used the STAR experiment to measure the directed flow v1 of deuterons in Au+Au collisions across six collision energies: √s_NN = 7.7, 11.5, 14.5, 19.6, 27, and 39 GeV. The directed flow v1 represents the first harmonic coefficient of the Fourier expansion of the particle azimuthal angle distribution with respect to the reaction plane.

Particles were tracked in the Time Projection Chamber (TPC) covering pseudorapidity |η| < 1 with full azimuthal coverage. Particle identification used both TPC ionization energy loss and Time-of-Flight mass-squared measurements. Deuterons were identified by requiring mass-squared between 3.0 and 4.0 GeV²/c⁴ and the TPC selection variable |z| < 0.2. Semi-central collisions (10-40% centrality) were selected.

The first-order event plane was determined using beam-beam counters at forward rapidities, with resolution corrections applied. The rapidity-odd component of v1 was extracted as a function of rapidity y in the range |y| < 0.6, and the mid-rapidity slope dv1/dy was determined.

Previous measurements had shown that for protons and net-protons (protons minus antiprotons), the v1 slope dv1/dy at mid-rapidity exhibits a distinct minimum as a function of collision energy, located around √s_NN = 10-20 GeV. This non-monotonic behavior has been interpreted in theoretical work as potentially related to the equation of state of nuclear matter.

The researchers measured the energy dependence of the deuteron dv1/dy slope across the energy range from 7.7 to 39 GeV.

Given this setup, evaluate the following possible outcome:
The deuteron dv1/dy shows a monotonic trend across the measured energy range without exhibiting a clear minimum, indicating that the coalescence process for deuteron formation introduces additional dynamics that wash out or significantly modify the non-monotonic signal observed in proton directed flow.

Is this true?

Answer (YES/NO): NO